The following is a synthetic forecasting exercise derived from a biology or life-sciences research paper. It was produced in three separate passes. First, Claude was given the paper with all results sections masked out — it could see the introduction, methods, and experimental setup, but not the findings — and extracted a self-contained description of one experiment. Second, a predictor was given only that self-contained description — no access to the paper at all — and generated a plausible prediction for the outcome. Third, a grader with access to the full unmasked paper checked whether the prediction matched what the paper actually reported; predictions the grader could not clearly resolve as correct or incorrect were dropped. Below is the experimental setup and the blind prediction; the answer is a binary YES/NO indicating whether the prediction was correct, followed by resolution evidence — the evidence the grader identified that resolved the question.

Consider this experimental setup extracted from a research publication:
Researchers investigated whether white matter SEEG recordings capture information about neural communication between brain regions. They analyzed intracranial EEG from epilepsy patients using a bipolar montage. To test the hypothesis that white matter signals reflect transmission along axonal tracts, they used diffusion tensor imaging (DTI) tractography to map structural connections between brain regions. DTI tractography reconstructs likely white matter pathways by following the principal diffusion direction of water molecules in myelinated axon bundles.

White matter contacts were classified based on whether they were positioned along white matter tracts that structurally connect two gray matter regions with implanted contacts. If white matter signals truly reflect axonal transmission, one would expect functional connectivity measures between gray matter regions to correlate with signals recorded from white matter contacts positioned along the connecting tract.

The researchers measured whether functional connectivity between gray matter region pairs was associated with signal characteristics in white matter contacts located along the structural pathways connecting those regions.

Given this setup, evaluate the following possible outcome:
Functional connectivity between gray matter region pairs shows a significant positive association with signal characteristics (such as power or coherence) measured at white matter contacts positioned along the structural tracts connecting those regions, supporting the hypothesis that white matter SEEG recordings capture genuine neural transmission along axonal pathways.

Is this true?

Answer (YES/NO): YES